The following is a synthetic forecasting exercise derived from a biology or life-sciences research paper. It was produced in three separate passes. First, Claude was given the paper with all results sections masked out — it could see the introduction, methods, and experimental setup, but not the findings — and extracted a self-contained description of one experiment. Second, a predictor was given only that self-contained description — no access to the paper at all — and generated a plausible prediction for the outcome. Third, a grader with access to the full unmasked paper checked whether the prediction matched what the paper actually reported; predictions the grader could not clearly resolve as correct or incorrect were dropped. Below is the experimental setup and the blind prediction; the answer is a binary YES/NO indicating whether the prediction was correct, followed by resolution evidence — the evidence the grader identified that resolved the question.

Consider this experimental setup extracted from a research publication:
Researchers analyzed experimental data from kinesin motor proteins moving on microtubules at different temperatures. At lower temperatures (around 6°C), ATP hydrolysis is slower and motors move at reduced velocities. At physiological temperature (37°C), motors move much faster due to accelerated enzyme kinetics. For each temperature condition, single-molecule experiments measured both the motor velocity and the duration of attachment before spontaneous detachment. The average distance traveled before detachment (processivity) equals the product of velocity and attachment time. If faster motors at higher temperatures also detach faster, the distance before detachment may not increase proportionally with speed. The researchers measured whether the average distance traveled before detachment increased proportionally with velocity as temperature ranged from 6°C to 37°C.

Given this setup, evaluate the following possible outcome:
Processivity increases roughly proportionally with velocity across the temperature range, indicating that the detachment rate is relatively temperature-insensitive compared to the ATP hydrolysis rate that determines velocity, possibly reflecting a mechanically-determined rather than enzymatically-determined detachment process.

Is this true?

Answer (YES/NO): NO